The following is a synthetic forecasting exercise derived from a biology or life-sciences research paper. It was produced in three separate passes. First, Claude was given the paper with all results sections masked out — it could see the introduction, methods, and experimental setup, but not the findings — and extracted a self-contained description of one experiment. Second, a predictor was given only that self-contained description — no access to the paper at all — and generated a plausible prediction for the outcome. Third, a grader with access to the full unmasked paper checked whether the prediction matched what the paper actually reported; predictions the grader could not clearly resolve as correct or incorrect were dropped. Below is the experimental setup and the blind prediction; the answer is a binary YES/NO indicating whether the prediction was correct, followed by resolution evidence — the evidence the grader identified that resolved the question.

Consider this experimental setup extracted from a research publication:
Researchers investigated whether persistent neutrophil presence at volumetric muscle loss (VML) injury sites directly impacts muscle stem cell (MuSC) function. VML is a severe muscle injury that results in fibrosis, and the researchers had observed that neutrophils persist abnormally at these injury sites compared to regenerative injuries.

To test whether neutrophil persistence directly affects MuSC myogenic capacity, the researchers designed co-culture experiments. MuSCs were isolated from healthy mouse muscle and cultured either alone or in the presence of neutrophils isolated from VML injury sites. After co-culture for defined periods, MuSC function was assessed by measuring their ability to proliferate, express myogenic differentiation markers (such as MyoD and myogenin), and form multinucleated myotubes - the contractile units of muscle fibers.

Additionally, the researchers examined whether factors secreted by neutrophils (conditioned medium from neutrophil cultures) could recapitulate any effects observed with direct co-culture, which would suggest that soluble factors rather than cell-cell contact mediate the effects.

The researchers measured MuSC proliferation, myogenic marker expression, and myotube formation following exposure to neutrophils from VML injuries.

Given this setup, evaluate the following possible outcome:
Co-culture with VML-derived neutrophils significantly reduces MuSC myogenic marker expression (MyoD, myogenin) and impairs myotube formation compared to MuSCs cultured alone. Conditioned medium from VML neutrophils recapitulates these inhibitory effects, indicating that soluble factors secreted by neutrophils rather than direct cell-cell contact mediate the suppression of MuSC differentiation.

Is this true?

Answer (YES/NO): NO